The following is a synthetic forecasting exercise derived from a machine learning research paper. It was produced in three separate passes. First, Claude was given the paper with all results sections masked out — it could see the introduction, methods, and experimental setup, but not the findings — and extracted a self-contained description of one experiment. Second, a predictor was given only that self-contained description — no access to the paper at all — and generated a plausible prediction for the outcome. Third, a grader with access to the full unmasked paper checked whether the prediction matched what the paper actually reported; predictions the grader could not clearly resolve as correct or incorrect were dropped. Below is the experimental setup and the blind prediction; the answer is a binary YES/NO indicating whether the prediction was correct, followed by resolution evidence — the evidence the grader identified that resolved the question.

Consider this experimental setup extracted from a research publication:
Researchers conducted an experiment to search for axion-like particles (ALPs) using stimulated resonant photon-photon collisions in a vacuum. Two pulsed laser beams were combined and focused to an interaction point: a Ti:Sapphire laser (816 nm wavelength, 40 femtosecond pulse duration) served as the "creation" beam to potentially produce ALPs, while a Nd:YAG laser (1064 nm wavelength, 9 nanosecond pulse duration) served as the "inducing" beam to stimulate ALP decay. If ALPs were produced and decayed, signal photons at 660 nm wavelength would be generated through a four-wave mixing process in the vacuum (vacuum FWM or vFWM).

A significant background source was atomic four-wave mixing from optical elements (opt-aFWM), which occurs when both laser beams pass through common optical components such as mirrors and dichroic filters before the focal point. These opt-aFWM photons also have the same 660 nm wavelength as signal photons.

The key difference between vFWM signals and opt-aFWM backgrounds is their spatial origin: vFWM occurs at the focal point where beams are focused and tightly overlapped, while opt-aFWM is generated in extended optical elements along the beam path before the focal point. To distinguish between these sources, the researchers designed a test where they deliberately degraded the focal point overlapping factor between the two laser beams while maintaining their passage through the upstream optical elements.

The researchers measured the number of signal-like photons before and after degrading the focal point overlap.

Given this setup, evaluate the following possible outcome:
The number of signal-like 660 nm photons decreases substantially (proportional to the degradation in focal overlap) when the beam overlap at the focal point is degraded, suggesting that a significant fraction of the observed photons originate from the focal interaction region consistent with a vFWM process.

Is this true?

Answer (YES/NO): NO